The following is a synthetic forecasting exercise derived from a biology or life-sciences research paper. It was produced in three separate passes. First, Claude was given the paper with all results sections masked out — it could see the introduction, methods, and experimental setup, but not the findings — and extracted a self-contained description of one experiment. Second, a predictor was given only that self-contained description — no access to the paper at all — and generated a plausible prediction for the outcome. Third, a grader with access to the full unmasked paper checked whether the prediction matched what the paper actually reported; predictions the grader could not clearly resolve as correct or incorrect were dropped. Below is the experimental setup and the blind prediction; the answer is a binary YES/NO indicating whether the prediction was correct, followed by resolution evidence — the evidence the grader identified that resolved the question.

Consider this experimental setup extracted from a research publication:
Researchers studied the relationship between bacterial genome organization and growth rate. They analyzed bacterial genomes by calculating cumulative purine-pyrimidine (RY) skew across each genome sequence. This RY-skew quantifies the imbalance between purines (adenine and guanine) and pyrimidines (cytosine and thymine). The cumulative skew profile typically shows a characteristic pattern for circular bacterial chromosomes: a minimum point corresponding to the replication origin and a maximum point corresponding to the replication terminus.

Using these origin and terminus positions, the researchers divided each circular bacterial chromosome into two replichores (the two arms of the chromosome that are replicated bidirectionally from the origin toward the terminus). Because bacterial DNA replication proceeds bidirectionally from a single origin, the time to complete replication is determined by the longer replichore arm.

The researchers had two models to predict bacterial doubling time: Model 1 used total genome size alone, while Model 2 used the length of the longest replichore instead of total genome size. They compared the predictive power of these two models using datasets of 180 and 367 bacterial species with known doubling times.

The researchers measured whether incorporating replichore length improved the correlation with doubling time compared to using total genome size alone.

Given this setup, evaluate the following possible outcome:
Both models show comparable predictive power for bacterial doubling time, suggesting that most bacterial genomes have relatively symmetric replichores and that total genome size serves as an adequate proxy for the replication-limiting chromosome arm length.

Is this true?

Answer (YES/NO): NO